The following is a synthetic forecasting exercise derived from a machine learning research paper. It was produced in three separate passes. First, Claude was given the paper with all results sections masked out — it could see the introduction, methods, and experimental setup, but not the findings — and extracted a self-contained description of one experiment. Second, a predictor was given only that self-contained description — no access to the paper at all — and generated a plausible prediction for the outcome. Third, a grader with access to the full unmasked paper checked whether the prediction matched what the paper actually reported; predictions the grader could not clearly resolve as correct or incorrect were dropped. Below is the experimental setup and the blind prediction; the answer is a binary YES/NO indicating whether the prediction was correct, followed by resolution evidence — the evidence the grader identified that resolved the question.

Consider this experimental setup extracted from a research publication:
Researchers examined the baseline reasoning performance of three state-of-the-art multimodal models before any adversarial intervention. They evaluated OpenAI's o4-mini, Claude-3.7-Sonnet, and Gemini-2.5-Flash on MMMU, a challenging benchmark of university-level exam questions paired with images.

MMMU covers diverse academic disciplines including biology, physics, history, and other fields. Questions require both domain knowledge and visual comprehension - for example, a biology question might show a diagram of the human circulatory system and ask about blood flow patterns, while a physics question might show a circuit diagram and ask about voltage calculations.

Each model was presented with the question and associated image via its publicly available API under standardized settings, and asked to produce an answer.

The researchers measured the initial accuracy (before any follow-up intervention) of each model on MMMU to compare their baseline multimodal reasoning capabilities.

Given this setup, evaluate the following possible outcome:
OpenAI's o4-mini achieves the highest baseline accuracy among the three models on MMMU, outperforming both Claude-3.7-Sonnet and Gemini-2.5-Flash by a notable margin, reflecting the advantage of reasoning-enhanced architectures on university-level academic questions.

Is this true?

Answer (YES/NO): YES